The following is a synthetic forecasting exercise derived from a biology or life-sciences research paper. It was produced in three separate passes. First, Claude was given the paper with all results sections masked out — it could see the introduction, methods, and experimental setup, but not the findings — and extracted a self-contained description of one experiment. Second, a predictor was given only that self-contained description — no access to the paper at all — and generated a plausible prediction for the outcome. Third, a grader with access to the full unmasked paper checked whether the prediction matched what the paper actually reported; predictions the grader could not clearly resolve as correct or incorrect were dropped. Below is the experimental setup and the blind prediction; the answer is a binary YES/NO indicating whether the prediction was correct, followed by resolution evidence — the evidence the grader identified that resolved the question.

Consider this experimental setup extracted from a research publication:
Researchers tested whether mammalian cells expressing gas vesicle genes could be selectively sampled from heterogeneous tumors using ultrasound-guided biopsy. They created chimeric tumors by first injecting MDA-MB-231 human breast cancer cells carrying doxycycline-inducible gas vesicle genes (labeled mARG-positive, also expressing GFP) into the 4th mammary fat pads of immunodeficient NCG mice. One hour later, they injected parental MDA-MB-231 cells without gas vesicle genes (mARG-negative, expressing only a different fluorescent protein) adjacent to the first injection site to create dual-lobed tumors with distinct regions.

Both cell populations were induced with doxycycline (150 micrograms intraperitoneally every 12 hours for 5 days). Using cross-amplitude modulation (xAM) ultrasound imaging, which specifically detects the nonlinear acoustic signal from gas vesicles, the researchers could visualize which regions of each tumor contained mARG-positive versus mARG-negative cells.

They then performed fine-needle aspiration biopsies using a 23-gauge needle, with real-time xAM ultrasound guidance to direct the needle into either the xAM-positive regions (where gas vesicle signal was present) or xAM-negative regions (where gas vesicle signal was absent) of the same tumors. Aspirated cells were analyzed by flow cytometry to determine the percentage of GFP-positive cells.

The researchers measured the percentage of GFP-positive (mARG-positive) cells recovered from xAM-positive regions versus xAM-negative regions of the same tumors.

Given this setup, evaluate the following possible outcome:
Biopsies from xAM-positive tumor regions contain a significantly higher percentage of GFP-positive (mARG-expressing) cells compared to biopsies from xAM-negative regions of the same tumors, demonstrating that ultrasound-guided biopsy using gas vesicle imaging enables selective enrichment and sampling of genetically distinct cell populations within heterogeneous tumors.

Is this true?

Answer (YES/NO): YES